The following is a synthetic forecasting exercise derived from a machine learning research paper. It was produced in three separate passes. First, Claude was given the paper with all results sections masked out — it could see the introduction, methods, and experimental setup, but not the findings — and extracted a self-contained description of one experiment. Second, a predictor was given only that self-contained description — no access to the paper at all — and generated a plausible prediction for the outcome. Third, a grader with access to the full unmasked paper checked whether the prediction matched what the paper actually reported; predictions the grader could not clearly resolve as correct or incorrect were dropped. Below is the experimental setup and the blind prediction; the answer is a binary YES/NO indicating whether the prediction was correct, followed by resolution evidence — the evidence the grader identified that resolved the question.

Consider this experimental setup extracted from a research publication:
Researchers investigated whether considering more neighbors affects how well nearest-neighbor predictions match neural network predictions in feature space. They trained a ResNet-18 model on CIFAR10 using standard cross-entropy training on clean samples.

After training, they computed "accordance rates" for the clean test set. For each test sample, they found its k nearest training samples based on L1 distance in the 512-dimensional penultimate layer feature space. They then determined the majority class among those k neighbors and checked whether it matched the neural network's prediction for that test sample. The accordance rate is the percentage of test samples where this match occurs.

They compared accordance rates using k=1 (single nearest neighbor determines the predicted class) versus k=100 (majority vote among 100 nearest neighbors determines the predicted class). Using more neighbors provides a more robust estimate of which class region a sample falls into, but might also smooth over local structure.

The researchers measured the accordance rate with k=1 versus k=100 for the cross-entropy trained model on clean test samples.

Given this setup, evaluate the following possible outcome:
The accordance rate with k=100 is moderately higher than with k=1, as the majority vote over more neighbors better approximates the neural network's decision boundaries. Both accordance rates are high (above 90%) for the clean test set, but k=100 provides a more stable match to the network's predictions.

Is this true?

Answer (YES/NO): NO